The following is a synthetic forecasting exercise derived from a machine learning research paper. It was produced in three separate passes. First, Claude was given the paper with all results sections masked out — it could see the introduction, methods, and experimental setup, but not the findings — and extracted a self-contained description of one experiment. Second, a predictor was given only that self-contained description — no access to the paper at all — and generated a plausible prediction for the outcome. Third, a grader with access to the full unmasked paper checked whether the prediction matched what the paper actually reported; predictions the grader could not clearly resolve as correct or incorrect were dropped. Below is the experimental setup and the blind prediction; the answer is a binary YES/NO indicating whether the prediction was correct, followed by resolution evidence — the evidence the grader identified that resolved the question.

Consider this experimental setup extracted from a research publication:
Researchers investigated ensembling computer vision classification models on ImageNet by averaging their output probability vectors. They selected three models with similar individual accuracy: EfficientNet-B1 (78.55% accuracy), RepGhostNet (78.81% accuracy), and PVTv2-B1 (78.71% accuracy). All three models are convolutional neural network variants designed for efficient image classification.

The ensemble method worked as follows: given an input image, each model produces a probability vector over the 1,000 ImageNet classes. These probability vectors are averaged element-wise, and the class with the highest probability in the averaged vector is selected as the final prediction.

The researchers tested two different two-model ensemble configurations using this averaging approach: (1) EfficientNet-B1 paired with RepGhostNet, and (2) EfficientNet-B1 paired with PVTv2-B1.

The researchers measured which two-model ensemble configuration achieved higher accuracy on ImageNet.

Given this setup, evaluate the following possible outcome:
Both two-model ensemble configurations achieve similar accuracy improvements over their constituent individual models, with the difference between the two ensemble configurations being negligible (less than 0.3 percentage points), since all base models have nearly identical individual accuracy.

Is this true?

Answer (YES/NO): YES